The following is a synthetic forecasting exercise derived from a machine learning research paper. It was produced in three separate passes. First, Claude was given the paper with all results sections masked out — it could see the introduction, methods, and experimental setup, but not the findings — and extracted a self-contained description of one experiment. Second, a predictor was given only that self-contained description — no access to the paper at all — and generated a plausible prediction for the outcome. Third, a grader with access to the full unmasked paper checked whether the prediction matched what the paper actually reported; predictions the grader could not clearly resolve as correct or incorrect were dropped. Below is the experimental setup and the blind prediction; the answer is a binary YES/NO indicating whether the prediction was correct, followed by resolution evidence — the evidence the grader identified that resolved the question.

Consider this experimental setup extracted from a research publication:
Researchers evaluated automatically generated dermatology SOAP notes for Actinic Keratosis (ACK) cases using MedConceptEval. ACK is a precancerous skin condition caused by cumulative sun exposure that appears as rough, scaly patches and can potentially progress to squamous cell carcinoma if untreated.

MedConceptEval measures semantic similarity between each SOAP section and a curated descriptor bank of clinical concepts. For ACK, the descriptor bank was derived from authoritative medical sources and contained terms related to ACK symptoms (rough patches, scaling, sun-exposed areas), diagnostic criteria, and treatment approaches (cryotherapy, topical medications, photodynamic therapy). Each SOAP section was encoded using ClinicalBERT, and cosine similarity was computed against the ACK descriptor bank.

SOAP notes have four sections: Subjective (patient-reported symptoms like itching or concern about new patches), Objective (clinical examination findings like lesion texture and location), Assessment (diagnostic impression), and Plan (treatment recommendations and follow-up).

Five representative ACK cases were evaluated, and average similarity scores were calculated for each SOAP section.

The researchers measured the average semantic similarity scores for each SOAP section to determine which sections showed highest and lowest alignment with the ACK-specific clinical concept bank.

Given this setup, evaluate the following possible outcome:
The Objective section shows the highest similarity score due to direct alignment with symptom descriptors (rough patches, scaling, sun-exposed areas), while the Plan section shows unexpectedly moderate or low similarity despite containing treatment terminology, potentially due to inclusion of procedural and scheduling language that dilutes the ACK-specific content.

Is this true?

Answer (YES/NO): NO